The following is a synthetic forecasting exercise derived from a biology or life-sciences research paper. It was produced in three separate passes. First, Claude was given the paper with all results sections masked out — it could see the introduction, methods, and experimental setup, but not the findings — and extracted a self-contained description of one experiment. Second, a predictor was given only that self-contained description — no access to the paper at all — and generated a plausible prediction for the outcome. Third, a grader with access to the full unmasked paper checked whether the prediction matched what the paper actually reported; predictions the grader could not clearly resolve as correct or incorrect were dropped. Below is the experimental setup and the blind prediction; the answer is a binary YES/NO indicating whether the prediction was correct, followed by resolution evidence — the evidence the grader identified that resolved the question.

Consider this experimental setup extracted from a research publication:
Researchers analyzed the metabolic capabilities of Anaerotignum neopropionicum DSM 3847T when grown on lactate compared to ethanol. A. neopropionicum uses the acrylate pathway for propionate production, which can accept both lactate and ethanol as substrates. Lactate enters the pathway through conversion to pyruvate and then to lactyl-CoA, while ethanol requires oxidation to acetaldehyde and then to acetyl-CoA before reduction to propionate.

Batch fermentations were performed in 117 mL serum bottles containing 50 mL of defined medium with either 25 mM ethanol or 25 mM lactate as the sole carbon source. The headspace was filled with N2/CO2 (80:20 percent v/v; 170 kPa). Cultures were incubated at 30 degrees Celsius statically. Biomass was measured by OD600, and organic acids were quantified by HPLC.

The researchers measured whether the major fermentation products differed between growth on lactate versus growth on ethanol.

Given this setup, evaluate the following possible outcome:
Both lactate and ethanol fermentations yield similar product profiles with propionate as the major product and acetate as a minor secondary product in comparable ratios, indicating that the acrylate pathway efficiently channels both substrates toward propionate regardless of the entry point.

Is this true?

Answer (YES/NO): NO